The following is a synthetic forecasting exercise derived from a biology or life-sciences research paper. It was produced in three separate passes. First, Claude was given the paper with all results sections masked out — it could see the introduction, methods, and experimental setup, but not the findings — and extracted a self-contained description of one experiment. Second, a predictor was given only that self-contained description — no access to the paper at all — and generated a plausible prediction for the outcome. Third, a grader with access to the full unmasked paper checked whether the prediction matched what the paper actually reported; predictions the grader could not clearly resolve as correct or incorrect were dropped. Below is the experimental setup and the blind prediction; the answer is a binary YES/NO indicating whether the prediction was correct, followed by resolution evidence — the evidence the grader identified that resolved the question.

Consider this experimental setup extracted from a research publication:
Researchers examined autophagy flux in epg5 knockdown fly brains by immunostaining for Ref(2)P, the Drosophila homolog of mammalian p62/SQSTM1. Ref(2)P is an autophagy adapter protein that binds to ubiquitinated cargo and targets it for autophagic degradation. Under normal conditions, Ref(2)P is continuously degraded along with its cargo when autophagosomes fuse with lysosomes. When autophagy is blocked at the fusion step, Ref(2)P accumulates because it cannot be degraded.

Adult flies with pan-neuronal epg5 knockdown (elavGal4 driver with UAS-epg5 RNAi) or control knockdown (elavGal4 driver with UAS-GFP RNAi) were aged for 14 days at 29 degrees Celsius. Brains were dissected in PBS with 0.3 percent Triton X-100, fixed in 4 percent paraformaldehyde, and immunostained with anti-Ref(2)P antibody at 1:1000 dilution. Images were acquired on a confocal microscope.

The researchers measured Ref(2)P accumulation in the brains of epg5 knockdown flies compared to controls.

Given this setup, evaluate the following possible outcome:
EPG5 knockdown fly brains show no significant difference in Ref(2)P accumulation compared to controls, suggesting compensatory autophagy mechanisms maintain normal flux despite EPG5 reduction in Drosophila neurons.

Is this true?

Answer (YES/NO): NO